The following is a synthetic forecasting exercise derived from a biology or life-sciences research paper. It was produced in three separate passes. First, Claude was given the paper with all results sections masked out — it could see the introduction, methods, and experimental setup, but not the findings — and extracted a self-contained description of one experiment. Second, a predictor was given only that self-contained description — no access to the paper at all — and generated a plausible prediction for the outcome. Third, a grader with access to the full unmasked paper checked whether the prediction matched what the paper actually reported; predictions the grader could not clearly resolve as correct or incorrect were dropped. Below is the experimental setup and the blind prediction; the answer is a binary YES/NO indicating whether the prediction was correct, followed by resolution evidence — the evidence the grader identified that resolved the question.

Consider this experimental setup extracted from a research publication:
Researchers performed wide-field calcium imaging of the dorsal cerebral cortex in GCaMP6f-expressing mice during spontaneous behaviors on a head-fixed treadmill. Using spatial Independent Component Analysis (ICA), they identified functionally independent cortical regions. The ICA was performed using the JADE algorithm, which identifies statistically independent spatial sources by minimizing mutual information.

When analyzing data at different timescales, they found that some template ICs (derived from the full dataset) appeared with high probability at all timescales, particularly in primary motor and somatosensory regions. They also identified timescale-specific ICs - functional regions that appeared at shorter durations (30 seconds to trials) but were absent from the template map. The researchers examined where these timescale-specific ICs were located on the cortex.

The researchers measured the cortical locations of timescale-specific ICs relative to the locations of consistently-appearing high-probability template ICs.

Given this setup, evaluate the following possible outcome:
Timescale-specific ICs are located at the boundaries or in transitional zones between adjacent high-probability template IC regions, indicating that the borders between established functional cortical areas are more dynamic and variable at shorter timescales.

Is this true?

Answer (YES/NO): NO